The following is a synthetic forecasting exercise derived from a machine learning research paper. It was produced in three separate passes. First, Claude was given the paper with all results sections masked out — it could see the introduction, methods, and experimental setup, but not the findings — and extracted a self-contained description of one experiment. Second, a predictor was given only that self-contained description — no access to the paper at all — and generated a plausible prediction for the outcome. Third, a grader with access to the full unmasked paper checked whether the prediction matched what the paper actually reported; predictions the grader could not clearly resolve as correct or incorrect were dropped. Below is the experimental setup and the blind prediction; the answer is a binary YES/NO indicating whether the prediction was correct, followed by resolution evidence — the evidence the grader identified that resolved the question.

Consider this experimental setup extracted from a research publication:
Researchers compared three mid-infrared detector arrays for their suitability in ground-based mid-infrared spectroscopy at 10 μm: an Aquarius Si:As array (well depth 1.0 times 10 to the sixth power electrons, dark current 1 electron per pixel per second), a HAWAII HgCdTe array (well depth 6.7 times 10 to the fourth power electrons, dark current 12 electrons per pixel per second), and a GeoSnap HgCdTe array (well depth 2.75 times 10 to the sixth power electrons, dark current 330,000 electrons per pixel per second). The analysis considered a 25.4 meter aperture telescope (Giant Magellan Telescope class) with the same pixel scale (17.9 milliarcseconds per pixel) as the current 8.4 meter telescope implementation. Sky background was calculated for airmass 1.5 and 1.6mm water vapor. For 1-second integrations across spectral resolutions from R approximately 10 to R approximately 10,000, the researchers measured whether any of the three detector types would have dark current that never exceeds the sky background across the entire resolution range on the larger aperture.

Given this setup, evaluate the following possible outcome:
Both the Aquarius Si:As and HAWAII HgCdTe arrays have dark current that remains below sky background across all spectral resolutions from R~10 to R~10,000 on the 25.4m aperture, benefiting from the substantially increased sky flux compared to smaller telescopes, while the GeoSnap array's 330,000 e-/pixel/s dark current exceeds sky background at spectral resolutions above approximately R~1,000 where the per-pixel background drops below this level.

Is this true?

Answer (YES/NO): NO